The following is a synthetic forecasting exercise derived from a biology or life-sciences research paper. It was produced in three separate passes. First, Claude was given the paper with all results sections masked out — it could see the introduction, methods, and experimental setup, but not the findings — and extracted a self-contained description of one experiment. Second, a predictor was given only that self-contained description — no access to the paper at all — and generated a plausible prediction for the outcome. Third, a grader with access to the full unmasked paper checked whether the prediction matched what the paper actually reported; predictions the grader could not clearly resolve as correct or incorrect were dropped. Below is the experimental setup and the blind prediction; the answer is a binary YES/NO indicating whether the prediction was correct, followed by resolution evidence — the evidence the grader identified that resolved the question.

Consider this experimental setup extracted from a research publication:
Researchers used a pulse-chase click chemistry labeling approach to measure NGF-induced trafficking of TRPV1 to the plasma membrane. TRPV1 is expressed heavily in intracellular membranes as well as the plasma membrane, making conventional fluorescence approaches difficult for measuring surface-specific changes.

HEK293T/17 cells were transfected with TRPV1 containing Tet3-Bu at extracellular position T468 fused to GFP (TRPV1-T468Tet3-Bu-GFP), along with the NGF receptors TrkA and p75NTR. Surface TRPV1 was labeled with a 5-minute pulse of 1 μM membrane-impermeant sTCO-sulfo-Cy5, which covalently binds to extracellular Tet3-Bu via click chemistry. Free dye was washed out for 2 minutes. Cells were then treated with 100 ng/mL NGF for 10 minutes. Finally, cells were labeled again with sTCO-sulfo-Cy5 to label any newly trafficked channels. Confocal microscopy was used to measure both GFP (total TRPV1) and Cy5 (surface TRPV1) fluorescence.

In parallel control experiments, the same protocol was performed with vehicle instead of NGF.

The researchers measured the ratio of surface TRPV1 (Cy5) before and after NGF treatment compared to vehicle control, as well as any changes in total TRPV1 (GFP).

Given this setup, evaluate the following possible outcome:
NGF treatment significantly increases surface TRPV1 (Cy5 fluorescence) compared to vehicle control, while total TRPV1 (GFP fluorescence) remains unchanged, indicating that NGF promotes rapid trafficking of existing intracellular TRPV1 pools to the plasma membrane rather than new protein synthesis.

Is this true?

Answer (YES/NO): YES